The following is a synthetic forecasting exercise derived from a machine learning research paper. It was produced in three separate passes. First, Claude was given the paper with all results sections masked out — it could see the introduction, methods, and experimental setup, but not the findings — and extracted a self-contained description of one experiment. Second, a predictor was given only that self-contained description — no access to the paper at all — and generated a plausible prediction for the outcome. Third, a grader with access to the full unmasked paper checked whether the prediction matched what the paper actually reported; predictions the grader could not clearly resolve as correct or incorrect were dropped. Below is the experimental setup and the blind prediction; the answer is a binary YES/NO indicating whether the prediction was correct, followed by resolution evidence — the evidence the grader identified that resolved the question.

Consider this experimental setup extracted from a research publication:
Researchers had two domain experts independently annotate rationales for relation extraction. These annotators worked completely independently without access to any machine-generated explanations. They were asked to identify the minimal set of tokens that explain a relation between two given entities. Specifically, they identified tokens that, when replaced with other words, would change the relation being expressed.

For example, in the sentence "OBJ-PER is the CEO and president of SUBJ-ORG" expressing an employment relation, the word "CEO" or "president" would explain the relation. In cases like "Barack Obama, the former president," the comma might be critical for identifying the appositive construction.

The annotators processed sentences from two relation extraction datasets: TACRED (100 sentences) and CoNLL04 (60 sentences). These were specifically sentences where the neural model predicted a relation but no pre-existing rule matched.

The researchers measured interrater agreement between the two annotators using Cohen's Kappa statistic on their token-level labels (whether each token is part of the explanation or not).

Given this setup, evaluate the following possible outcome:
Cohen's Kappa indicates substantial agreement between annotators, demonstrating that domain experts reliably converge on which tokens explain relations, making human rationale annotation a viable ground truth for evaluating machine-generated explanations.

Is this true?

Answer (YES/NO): NO